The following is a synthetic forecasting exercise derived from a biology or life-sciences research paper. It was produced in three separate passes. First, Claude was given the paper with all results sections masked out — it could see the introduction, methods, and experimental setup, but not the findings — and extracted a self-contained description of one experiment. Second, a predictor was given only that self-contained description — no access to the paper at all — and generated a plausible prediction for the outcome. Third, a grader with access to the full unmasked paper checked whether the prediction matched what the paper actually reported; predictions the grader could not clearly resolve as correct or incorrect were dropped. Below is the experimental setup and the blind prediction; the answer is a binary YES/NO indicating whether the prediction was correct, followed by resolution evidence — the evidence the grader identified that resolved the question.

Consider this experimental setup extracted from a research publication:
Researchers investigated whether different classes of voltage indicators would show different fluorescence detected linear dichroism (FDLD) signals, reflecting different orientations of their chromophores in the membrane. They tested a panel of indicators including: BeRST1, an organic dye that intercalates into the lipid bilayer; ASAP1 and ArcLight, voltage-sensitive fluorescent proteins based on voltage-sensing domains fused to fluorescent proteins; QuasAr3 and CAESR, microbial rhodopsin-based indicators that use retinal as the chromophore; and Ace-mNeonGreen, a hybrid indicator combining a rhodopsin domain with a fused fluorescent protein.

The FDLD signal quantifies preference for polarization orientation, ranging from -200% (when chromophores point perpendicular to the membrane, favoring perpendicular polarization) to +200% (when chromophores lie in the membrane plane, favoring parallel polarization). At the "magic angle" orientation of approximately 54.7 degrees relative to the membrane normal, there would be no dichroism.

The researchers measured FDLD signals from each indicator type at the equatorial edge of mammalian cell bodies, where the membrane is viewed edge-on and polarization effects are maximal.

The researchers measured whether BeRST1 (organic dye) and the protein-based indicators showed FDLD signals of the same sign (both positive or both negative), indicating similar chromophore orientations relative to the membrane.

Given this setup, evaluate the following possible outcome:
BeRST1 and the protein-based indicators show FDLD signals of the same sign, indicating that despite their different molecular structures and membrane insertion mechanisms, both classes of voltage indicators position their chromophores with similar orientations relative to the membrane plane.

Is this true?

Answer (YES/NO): NO